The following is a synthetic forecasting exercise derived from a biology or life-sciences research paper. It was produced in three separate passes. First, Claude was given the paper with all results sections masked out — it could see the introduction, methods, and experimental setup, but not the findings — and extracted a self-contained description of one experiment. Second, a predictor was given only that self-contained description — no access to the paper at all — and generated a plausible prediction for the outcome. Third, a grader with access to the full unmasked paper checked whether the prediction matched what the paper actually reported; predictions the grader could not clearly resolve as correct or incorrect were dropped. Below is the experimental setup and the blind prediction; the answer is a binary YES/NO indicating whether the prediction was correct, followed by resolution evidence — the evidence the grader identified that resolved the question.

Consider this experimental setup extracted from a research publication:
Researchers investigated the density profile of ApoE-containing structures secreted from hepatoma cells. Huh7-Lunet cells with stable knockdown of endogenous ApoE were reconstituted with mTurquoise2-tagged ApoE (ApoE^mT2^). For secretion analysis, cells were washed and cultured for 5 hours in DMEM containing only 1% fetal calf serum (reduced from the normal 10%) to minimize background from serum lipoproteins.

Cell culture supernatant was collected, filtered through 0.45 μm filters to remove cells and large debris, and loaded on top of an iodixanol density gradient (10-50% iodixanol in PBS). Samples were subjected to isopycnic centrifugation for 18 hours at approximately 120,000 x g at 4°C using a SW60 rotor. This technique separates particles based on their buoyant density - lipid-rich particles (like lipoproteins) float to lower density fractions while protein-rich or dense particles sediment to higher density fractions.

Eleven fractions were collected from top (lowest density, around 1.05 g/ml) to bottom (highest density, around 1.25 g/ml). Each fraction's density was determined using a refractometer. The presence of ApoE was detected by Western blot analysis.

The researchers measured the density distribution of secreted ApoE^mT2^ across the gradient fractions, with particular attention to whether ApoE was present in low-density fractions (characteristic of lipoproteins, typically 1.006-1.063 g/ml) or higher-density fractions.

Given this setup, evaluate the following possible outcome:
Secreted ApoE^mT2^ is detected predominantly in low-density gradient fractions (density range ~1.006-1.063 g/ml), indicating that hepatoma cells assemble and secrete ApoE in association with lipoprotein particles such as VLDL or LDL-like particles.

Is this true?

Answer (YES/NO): YES